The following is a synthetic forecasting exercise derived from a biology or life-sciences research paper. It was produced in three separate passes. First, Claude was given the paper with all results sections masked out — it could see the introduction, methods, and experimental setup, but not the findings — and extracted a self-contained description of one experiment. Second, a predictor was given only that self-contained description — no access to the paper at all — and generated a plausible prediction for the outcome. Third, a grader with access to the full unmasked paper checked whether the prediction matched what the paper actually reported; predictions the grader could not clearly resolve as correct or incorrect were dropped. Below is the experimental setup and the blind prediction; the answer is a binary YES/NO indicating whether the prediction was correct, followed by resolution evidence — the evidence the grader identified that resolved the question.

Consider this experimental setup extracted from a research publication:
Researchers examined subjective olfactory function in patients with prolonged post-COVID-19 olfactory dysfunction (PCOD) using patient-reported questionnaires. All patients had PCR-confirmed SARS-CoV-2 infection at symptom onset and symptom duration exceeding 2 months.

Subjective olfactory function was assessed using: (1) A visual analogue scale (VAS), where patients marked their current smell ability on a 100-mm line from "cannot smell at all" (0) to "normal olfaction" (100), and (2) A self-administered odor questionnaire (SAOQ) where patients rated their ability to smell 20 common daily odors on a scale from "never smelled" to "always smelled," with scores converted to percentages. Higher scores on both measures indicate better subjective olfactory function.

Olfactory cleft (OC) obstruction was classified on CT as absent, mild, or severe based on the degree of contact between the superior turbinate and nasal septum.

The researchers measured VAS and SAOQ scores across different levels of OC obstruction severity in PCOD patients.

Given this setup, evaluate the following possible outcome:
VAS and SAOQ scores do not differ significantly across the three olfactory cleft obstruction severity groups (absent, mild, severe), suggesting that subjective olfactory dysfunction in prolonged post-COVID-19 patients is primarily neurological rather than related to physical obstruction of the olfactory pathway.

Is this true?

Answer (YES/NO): NO